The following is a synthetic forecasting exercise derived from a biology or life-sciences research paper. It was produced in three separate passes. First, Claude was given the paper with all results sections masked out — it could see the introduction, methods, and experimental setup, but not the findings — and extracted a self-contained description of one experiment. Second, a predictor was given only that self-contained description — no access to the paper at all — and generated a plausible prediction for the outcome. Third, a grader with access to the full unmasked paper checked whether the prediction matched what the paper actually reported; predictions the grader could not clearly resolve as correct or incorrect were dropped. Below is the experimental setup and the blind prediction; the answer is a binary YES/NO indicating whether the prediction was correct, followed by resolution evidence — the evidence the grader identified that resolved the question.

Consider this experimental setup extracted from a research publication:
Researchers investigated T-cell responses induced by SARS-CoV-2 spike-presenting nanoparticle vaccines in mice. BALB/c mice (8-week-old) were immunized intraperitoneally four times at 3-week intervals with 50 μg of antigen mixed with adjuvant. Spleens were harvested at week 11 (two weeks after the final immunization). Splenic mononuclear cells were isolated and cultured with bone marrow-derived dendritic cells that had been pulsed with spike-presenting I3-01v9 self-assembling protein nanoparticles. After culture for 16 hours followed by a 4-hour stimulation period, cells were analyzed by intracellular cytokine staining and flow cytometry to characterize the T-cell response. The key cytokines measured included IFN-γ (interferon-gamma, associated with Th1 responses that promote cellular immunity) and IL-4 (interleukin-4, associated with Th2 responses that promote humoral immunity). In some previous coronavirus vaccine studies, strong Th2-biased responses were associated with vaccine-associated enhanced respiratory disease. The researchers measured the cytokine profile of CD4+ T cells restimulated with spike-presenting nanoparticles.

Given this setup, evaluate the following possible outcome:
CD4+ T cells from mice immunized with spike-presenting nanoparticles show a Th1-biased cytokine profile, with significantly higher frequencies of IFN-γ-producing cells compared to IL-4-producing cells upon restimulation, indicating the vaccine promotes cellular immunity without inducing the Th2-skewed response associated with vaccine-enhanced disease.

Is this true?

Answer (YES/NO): NO